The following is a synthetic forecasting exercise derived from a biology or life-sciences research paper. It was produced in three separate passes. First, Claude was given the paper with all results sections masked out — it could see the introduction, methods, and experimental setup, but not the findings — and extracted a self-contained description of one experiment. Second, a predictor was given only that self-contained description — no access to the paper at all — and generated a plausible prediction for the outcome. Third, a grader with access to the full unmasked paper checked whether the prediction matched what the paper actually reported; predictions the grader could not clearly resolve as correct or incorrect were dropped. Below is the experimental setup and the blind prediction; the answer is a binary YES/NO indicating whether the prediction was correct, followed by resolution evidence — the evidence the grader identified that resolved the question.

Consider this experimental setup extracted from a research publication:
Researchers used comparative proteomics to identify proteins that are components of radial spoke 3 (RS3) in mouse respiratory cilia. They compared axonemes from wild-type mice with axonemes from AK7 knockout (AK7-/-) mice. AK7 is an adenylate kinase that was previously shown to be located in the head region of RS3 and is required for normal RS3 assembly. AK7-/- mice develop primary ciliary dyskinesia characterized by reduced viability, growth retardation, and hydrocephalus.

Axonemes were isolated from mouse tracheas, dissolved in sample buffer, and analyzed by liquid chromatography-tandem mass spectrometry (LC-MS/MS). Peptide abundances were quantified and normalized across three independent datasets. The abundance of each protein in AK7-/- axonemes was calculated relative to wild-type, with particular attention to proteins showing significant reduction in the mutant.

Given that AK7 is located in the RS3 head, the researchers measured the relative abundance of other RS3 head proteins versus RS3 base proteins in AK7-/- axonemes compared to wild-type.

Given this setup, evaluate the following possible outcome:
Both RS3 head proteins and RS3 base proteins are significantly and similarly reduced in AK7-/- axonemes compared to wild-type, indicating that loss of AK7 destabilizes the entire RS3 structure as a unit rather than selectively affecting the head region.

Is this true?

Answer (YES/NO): NO